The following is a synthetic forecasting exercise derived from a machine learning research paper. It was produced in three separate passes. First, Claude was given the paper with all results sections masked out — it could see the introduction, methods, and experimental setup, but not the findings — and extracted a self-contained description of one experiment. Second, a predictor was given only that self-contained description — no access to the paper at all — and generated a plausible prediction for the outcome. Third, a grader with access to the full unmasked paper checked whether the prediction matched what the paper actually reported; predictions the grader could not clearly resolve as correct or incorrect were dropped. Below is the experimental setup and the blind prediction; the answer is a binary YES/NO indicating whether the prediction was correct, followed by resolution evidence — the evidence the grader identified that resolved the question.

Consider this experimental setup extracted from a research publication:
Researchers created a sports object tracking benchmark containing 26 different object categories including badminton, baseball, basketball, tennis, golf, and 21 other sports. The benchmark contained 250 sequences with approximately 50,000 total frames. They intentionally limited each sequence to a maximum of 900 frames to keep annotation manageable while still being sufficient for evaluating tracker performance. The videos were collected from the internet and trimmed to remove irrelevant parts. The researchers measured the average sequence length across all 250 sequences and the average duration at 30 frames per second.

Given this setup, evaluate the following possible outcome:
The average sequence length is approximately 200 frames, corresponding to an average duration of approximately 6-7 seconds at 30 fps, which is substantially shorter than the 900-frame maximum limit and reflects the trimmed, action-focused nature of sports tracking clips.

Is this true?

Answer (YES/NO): NO